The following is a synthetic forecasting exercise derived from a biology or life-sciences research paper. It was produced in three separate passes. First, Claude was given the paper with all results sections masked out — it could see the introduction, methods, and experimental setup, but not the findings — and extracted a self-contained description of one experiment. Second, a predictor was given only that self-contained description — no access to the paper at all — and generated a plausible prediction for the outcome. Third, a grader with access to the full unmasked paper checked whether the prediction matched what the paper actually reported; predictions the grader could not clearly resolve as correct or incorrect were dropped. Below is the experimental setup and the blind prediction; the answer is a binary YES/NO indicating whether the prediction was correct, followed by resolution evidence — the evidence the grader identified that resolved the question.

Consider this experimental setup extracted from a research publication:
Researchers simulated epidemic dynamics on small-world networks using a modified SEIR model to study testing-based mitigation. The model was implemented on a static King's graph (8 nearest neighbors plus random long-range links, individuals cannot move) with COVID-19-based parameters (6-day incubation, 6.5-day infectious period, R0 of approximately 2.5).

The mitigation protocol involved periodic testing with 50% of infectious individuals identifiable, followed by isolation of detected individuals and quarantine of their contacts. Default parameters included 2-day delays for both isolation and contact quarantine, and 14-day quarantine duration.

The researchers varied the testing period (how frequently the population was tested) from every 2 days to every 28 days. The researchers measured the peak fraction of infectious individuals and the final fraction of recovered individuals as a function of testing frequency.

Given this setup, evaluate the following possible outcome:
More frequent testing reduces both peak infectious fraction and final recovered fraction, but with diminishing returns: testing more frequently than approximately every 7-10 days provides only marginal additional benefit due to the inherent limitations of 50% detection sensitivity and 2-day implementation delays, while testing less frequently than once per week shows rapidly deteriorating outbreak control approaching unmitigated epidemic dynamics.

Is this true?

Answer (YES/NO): NO